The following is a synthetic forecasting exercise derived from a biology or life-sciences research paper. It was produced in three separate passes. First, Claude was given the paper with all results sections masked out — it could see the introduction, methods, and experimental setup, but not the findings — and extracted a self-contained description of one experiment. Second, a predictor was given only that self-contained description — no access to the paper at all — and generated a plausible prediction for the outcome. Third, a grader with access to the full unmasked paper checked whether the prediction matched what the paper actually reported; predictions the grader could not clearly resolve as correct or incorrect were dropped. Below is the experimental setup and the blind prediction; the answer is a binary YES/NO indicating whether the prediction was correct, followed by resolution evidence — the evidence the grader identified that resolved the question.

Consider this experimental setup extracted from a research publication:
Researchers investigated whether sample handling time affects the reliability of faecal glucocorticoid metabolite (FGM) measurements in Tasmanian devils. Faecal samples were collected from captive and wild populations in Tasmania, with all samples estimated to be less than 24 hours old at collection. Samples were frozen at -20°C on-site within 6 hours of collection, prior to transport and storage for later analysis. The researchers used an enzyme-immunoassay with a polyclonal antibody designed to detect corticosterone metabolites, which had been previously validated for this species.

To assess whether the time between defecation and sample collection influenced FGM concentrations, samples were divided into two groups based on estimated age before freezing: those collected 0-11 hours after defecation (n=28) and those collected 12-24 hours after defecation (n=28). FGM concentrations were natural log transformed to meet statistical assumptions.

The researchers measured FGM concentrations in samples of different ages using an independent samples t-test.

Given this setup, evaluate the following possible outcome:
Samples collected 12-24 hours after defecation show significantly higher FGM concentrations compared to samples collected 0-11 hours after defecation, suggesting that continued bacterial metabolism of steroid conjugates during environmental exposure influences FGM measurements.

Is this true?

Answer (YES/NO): NO